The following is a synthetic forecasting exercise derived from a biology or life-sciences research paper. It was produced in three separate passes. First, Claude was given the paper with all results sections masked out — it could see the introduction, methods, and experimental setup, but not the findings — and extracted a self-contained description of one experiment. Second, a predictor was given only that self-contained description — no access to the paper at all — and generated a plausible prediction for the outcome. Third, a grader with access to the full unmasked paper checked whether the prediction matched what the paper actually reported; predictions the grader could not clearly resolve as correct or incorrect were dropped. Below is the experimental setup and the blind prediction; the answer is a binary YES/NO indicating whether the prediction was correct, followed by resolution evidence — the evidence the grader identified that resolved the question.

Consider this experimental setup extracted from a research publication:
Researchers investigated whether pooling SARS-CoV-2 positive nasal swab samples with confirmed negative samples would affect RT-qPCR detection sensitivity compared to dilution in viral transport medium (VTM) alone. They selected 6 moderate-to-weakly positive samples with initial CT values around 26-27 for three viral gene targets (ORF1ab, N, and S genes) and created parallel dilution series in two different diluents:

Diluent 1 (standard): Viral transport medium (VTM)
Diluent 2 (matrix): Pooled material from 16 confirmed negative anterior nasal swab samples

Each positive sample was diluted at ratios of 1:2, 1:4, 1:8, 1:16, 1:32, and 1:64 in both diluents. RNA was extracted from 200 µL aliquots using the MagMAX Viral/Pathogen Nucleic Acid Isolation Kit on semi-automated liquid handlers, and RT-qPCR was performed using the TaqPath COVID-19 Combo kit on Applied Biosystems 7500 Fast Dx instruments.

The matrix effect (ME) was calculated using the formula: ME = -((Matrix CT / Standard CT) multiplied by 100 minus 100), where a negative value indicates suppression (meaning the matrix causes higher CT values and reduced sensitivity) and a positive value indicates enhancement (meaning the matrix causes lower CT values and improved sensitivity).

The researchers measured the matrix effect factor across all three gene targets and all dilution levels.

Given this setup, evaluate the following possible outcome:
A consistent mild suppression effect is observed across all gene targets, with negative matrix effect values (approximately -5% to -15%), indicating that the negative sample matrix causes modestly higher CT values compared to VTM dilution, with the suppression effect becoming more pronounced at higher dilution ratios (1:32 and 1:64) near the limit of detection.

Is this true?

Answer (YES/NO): NO